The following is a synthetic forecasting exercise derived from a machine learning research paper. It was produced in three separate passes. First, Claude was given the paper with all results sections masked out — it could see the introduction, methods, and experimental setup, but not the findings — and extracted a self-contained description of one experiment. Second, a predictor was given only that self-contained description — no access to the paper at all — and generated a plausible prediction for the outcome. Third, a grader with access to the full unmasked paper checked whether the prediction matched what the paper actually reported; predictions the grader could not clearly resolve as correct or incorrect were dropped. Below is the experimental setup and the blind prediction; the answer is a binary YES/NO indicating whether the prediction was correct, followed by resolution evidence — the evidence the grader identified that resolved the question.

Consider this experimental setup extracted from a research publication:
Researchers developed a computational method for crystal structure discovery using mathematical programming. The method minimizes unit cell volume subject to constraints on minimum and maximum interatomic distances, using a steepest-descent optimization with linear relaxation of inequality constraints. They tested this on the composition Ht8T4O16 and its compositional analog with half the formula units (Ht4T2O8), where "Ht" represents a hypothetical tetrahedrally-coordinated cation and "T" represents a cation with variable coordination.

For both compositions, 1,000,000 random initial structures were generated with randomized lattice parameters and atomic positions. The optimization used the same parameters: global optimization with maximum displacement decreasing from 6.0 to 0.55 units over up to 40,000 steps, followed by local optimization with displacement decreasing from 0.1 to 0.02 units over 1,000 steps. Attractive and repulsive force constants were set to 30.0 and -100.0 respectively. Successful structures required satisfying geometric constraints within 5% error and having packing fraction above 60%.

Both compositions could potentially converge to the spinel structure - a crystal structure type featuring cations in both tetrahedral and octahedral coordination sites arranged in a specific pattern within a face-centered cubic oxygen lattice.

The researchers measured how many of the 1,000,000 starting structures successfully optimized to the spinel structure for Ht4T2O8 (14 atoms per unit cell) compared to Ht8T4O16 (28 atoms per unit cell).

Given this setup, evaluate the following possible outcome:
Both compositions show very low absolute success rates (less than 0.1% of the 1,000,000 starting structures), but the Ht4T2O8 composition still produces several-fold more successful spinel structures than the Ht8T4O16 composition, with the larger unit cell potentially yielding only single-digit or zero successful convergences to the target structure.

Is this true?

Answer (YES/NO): NO